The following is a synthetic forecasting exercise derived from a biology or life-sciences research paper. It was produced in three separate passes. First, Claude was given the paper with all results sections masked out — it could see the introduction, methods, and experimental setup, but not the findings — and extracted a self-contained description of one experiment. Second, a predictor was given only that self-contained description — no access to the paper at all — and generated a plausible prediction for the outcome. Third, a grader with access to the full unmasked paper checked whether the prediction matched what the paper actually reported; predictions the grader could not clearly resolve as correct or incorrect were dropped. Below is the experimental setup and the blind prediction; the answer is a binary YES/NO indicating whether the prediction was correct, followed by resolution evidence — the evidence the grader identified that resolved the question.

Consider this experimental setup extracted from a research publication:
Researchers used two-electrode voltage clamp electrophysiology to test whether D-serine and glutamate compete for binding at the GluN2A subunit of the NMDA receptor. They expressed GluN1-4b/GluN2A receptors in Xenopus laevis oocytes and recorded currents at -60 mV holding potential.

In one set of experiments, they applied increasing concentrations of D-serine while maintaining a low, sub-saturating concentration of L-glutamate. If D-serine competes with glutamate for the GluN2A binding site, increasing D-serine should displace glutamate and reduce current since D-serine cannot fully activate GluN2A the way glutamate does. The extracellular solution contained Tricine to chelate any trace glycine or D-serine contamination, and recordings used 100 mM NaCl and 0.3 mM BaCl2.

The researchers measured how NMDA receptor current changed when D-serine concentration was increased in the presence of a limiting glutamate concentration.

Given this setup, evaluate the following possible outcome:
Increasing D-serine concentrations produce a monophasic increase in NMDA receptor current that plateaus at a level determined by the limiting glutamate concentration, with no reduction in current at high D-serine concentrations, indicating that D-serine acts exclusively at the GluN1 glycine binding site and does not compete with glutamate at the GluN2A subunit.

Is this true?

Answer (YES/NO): NO